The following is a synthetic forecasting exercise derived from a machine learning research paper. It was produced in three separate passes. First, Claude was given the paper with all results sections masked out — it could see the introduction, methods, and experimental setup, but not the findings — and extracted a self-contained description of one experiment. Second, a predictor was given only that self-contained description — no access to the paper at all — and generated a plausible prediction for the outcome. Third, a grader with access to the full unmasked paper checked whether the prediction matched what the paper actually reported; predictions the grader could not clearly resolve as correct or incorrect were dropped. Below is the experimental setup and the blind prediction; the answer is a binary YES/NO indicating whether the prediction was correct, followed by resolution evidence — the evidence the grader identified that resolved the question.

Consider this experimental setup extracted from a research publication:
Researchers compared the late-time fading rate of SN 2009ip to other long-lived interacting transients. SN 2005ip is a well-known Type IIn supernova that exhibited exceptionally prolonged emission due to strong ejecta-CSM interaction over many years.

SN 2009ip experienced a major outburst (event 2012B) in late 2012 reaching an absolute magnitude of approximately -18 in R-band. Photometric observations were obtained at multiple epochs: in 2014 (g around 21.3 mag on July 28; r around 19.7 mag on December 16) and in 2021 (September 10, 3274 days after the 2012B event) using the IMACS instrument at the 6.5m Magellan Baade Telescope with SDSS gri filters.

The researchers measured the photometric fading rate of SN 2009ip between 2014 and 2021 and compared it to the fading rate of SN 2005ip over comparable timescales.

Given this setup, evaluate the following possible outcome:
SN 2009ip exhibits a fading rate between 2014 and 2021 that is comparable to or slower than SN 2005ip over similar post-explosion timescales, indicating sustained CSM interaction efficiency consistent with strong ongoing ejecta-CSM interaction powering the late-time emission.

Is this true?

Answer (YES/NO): YES